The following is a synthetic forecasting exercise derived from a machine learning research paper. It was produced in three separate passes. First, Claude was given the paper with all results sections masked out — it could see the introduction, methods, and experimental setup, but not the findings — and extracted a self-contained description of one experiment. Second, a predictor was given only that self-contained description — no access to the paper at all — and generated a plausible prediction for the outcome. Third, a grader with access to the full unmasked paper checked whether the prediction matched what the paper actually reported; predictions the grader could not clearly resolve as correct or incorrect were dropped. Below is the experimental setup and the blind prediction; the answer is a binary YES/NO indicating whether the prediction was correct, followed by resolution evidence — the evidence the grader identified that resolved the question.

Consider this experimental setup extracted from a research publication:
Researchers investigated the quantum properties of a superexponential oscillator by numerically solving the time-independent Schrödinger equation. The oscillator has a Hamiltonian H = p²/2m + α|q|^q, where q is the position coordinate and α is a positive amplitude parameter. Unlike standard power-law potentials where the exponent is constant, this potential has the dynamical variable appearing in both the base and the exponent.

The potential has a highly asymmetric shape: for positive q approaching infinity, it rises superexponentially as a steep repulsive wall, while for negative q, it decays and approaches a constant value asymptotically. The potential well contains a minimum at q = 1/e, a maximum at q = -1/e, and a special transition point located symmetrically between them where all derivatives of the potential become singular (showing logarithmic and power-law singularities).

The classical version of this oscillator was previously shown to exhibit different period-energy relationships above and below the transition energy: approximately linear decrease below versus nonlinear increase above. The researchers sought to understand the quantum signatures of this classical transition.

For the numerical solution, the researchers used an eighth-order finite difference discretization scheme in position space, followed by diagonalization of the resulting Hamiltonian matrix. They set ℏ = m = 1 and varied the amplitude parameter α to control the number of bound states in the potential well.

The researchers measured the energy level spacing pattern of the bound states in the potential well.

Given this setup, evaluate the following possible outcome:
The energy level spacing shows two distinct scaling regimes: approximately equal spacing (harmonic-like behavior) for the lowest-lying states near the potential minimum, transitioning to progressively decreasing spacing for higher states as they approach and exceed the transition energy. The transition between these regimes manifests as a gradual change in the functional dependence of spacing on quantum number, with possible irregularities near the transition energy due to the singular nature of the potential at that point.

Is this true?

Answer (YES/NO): NO